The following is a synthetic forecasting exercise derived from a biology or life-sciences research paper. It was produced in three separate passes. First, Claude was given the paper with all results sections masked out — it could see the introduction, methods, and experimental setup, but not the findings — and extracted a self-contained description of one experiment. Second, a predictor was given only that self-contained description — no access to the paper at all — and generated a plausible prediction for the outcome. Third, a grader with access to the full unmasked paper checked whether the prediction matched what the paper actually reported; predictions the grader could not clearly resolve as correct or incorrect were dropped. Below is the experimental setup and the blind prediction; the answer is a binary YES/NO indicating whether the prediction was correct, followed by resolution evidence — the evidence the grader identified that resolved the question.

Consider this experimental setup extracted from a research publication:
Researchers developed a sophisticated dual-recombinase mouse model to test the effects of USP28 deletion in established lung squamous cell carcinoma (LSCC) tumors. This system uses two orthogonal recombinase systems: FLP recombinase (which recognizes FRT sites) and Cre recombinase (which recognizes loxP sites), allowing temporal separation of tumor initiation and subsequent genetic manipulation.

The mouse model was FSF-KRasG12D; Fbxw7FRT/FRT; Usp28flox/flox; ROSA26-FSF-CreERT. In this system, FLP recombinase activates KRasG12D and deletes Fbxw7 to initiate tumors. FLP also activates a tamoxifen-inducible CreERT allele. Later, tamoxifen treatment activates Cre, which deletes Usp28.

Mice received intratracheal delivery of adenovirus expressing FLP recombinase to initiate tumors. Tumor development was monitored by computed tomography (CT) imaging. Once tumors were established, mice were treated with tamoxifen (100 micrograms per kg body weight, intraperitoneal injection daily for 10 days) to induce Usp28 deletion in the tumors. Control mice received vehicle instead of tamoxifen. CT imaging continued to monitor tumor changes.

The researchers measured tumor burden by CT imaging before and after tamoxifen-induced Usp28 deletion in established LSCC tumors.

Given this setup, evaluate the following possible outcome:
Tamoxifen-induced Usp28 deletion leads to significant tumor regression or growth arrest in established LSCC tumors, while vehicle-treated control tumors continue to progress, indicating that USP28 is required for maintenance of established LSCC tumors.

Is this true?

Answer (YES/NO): YES